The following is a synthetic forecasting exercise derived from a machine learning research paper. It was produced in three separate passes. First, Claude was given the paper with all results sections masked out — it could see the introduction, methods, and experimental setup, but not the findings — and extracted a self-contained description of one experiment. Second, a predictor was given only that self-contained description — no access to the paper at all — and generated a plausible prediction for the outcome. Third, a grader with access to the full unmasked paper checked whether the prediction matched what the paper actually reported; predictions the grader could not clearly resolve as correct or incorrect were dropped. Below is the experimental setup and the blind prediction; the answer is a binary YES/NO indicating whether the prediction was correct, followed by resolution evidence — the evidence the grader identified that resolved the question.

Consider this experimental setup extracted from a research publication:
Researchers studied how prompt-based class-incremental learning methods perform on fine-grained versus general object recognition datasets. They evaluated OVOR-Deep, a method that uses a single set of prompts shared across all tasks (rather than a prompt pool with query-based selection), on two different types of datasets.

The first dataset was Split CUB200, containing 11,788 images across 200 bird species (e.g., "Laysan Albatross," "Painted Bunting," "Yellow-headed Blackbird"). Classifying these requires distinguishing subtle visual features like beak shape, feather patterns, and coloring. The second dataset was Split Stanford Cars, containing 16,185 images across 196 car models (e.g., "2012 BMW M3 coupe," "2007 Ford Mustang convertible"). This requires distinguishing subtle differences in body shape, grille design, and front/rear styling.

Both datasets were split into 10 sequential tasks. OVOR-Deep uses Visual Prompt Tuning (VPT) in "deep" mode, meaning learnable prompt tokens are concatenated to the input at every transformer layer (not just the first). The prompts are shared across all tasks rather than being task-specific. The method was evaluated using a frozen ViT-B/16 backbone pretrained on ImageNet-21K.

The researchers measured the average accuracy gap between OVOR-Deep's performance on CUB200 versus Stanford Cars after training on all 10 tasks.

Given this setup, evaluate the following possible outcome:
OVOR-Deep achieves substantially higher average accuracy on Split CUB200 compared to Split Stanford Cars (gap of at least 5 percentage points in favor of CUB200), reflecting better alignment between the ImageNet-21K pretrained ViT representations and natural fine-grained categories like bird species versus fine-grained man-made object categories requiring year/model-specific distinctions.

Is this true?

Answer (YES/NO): YES